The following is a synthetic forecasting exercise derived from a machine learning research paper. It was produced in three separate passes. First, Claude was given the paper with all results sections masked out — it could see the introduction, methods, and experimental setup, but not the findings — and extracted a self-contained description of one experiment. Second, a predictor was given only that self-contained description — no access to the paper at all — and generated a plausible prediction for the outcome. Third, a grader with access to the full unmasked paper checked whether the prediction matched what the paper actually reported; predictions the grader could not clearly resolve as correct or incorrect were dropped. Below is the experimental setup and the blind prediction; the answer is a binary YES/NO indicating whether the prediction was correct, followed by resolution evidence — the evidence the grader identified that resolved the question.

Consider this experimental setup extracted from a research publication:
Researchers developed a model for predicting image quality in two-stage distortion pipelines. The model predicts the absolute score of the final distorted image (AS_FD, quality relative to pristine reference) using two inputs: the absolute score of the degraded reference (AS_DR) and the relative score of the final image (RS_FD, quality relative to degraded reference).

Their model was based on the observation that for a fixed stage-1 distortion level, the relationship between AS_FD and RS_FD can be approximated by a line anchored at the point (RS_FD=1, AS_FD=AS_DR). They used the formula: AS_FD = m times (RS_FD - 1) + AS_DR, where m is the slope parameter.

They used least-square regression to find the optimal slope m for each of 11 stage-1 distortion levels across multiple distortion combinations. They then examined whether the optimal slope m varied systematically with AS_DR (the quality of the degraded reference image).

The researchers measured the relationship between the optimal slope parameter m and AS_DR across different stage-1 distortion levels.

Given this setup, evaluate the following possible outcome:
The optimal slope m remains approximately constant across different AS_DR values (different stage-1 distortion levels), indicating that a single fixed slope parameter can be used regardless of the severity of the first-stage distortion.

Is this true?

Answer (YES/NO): NO